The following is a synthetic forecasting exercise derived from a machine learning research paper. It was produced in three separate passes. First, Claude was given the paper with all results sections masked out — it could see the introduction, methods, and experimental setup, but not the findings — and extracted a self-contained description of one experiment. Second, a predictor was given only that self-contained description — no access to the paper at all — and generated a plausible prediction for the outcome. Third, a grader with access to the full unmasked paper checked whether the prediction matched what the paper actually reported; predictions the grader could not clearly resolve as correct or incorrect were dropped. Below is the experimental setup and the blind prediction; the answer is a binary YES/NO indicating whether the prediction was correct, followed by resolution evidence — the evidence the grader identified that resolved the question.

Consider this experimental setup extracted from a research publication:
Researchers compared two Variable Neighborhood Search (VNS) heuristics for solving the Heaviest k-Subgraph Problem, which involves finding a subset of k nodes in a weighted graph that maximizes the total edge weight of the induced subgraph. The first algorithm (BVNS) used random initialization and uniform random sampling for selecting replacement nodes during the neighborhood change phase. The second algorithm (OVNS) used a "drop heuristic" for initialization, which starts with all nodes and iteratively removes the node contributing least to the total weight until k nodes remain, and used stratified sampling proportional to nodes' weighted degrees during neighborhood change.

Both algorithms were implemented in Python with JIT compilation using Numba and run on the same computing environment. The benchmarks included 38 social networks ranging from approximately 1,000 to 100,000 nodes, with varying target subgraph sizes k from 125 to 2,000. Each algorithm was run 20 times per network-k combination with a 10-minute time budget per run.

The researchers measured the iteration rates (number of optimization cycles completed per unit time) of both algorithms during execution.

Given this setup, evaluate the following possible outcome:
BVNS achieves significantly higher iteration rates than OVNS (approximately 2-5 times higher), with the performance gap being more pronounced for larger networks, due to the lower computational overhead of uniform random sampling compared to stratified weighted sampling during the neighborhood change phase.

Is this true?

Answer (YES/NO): NO